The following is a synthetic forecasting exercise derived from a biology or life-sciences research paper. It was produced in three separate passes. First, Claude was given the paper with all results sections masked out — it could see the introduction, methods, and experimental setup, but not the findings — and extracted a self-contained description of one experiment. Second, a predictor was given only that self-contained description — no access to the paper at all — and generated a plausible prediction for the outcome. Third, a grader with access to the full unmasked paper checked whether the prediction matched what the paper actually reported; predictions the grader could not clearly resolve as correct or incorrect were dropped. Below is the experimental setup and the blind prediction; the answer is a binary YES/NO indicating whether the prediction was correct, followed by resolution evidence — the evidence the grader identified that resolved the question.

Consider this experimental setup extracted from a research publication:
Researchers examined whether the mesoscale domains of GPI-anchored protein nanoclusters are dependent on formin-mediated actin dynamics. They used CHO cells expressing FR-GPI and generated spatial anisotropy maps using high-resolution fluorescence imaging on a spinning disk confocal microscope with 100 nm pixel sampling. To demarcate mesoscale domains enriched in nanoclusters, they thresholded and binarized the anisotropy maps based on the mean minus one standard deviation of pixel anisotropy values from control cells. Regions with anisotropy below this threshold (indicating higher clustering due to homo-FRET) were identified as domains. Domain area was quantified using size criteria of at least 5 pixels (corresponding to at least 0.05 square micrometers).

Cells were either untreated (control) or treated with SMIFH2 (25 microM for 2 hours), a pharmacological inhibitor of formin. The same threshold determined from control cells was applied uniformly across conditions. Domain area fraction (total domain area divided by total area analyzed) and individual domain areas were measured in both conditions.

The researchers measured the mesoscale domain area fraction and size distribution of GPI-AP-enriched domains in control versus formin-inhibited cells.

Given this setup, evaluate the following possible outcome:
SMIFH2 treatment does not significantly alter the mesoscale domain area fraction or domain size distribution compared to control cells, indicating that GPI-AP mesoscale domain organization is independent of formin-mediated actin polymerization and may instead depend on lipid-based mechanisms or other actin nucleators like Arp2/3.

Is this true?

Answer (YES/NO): NO